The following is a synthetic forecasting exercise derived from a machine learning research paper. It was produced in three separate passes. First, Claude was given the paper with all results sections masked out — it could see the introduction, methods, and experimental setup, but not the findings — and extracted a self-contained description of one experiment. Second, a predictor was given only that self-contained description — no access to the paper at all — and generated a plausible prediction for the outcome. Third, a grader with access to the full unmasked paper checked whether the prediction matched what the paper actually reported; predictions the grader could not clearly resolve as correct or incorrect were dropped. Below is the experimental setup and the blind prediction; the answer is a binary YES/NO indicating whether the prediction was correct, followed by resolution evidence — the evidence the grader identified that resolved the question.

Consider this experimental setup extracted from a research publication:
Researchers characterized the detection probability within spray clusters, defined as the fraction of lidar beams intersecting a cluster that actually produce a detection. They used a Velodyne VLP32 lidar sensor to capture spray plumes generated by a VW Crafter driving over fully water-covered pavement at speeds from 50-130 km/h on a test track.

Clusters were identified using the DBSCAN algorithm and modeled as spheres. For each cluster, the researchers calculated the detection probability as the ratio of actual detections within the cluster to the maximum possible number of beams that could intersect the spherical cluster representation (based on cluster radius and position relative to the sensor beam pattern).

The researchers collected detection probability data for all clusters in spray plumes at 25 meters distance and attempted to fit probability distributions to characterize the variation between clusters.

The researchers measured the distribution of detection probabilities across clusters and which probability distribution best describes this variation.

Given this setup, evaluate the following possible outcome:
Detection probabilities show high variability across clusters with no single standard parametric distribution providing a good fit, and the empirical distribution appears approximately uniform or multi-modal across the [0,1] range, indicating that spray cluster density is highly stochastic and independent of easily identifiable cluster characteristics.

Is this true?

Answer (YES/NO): NO